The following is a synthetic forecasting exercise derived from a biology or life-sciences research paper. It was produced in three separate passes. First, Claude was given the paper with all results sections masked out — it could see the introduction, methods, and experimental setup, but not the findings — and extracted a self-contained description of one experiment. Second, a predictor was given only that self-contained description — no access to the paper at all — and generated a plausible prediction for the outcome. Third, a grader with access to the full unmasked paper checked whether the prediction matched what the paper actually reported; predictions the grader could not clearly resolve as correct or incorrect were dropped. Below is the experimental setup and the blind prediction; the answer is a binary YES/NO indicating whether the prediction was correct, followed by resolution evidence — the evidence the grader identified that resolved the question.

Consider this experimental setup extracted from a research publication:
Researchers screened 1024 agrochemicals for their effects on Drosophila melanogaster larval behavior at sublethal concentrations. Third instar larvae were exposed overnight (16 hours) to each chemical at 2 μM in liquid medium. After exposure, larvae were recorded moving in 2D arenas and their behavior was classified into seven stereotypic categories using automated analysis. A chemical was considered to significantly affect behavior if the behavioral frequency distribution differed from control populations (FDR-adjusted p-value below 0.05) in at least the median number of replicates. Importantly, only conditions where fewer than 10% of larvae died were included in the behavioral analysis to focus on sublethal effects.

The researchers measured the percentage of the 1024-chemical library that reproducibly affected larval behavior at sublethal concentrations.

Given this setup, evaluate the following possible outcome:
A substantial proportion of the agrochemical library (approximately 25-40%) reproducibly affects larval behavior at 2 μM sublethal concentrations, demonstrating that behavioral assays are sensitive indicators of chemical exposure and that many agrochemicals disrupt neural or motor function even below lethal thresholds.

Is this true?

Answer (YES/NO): NO